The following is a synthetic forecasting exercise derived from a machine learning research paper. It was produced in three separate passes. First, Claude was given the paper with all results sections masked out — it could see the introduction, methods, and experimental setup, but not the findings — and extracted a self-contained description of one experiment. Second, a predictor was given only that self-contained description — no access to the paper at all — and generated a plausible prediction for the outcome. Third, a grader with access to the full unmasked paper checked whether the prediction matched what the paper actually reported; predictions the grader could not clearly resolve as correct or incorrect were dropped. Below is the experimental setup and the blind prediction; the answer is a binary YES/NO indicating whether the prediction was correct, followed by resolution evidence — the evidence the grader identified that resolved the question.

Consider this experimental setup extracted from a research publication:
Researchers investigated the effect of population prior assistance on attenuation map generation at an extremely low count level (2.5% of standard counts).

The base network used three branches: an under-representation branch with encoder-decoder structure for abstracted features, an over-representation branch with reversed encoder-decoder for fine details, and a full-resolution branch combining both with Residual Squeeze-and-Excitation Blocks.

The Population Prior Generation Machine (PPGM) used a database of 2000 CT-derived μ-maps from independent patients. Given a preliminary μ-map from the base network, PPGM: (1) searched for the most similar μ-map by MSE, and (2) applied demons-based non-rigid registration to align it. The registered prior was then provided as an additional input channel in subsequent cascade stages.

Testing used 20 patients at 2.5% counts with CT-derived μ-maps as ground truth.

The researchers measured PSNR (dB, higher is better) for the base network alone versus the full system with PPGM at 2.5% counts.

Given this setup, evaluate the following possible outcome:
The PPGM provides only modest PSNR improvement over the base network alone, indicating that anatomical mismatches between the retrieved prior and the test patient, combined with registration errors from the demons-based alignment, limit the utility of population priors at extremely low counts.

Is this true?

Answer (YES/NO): NO